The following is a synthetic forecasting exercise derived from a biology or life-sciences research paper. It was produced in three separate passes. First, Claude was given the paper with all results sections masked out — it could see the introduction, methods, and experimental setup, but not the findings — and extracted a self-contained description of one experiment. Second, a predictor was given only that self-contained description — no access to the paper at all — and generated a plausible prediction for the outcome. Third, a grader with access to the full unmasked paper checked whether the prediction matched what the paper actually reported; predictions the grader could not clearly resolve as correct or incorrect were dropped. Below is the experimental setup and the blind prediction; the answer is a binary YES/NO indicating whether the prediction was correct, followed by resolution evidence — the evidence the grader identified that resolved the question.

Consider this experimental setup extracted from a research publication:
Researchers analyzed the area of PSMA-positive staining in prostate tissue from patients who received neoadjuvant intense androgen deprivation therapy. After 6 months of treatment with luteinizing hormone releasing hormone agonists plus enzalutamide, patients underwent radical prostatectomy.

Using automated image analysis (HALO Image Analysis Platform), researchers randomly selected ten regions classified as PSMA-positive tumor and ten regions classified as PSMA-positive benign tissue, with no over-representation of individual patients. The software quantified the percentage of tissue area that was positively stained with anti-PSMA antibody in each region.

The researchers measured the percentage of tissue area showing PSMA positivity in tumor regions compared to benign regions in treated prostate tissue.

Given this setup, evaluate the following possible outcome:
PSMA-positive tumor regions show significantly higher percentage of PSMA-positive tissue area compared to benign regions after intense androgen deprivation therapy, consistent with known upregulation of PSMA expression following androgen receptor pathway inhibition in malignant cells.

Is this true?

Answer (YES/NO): YES